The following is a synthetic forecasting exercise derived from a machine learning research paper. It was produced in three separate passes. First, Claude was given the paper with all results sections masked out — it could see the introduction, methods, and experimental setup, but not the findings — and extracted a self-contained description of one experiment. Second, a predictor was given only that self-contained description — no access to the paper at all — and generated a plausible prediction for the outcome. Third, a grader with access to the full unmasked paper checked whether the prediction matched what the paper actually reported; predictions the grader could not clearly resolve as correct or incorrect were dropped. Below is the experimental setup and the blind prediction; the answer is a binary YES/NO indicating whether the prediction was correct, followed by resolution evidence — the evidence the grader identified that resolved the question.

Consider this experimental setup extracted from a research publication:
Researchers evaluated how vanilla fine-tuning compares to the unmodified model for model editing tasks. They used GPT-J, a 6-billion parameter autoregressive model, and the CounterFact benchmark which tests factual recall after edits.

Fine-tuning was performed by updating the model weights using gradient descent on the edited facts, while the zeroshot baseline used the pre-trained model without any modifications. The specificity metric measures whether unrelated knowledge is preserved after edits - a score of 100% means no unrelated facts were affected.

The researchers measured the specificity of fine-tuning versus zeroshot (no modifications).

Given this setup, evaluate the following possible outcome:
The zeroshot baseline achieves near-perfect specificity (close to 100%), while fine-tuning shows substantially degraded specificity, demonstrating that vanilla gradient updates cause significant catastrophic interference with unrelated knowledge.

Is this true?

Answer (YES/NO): NO